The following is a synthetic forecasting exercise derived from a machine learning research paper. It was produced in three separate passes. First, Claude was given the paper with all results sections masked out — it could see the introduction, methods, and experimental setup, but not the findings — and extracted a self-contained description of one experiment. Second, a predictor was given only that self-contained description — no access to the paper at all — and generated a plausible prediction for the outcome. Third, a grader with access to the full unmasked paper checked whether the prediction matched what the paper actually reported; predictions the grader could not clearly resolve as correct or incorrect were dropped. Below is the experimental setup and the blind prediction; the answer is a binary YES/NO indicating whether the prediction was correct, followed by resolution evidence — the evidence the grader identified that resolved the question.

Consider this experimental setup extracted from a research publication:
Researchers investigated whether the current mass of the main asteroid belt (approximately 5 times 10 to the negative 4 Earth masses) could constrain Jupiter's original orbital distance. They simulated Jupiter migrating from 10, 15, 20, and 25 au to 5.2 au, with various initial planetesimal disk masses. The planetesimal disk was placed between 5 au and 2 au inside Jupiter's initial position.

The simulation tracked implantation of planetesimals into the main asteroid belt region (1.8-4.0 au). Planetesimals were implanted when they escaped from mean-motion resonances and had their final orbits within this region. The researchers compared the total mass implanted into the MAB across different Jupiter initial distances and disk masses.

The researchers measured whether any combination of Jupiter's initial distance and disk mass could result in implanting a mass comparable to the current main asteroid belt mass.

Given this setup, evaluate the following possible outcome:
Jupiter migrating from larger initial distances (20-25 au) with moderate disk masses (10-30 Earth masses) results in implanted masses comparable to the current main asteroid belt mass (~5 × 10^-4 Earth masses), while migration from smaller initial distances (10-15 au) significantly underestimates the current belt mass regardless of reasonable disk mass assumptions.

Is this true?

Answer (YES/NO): NO